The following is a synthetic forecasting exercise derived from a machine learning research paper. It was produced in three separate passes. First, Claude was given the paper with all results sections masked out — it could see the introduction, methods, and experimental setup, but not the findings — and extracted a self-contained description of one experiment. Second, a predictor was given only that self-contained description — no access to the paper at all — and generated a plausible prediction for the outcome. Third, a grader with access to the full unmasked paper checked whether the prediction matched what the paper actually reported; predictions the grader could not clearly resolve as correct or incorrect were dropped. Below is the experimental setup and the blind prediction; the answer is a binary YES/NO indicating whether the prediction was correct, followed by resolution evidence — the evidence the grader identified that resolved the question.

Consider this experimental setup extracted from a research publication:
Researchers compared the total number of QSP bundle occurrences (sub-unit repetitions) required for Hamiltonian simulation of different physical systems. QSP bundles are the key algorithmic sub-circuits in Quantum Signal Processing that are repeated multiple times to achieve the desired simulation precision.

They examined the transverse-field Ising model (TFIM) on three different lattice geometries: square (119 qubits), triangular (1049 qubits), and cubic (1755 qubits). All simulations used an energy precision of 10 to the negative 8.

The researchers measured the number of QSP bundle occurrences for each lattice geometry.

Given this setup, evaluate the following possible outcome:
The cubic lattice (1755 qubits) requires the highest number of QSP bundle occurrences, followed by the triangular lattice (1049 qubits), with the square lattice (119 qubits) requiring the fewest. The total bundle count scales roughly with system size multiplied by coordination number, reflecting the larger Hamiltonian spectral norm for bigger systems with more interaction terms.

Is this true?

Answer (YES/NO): YES